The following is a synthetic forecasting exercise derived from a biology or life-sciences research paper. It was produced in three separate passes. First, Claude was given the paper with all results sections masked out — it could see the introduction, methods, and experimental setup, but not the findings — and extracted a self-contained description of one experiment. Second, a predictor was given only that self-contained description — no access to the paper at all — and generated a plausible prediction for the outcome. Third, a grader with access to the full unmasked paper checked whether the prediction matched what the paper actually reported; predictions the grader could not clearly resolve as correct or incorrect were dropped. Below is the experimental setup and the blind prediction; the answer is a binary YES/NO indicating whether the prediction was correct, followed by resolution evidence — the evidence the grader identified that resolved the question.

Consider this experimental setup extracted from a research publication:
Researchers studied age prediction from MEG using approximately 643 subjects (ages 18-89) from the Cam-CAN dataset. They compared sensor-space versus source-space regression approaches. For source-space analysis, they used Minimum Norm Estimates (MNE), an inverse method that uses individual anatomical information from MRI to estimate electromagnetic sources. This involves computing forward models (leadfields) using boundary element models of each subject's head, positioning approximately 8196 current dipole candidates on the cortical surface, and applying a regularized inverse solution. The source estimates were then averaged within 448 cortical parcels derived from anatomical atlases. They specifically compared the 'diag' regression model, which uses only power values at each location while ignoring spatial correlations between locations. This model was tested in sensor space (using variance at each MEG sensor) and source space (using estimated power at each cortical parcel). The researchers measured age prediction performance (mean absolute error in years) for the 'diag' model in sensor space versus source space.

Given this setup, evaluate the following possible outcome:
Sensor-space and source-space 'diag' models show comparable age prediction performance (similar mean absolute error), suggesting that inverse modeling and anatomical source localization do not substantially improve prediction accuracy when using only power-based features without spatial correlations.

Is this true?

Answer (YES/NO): NO